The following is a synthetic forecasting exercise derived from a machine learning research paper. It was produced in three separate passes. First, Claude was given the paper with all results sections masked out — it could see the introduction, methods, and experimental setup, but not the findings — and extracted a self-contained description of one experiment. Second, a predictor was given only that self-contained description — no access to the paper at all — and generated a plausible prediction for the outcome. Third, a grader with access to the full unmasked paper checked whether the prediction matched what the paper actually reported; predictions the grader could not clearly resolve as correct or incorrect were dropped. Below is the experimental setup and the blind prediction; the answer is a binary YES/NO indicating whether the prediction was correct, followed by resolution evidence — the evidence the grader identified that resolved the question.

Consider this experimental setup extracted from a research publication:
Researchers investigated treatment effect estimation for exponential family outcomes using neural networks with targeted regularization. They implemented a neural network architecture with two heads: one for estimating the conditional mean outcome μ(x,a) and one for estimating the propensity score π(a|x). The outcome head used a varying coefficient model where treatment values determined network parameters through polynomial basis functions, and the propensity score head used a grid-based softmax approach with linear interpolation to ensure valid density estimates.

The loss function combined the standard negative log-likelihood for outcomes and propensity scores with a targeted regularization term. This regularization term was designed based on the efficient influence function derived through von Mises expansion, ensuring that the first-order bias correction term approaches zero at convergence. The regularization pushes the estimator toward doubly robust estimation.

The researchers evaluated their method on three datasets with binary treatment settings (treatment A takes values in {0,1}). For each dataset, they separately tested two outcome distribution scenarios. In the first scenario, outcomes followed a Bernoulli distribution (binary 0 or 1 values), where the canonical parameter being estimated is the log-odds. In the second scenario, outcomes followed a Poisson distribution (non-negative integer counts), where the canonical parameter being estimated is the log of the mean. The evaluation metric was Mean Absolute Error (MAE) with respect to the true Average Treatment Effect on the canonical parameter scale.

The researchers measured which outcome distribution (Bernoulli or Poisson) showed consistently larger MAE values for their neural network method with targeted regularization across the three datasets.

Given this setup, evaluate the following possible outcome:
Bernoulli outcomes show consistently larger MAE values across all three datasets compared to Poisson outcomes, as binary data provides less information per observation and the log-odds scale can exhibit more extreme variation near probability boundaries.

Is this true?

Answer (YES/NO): NO